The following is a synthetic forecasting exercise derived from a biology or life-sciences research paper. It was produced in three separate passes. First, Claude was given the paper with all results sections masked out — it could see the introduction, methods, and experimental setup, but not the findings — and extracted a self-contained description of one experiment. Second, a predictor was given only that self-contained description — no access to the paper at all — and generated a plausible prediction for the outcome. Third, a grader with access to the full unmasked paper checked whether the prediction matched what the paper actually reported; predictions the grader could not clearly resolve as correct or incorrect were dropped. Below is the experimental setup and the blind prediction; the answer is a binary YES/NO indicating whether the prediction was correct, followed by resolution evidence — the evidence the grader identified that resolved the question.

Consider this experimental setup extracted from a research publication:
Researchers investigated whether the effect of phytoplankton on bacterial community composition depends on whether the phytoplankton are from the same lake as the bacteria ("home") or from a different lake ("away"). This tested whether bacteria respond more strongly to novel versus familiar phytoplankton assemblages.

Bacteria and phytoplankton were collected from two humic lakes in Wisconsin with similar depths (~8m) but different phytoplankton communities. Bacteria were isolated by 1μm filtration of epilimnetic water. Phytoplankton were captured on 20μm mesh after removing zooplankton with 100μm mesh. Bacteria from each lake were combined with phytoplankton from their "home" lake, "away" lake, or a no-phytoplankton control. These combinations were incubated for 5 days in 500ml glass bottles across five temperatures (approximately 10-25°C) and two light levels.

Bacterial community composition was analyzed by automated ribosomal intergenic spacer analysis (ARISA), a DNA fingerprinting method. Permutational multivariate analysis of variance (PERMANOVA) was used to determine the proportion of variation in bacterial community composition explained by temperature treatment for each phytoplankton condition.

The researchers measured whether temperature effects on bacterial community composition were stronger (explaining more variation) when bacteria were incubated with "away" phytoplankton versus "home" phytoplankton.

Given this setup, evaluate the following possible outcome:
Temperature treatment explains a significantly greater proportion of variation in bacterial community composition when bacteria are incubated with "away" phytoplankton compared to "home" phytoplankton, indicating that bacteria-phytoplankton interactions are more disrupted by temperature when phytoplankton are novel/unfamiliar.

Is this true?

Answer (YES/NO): YES